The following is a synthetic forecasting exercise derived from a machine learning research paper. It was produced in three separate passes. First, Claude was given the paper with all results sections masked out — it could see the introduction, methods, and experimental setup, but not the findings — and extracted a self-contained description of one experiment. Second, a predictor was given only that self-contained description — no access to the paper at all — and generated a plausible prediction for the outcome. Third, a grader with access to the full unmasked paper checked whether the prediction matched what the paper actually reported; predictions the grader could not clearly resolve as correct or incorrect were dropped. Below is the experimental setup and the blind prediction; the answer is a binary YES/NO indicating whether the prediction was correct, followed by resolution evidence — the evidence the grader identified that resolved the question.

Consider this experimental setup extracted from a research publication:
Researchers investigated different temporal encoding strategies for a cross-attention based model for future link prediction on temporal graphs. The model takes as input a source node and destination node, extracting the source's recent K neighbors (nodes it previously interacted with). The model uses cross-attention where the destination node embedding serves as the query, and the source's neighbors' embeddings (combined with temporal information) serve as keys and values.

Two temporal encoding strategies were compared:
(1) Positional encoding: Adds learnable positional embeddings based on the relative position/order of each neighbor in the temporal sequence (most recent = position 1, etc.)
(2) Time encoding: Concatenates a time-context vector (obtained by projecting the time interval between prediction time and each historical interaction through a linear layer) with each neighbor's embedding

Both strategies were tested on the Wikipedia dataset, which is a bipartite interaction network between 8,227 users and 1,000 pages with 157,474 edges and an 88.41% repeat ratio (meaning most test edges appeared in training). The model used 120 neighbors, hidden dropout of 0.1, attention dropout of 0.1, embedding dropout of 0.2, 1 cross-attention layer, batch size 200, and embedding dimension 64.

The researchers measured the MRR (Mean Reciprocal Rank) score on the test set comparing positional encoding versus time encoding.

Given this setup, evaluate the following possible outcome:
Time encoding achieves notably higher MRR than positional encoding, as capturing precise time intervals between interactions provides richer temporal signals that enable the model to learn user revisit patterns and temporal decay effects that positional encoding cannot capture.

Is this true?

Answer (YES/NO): NO